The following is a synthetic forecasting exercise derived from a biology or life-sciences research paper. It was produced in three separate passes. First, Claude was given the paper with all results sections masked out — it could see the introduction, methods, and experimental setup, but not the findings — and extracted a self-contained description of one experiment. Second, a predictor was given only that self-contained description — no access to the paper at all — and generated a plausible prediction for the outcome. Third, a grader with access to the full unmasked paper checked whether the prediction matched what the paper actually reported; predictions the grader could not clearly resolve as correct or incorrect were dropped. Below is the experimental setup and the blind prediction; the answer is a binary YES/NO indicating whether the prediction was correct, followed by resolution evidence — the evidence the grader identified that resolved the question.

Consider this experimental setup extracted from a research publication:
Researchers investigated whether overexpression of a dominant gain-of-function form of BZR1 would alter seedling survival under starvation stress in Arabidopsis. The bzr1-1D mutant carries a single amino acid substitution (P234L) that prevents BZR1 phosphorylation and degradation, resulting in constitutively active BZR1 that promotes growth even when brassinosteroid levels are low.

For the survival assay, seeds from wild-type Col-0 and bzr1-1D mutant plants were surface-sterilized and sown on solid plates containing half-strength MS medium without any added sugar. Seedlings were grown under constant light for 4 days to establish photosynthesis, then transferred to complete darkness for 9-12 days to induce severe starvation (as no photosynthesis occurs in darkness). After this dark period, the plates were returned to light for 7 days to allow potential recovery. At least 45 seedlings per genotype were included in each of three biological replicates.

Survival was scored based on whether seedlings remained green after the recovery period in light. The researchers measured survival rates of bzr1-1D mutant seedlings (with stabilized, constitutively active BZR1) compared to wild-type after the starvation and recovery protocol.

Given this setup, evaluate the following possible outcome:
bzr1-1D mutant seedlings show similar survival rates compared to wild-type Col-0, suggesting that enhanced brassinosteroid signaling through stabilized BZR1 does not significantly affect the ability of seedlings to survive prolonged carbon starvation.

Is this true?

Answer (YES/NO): NO